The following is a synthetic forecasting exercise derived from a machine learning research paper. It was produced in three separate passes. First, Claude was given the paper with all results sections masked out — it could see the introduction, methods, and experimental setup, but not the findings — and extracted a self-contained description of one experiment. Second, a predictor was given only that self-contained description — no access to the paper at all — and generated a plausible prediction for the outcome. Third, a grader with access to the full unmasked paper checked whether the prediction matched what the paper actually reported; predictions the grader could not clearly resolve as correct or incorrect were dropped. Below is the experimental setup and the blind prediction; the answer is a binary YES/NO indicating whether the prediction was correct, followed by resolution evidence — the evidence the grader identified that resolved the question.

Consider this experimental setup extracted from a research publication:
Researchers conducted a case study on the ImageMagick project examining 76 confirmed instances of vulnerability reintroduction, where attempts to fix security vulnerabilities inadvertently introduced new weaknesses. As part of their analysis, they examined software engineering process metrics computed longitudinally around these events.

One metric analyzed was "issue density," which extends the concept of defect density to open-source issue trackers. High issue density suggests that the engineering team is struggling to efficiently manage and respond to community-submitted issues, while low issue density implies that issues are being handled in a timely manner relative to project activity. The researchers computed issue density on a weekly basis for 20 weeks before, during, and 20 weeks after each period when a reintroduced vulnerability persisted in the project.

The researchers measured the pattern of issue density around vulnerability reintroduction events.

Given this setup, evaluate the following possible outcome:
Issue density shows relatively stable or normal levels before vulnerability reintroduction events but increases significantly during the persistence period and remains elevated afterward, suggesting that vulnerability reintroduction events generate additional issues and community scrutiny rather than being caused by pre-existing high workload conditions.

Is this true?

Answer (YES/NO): NO